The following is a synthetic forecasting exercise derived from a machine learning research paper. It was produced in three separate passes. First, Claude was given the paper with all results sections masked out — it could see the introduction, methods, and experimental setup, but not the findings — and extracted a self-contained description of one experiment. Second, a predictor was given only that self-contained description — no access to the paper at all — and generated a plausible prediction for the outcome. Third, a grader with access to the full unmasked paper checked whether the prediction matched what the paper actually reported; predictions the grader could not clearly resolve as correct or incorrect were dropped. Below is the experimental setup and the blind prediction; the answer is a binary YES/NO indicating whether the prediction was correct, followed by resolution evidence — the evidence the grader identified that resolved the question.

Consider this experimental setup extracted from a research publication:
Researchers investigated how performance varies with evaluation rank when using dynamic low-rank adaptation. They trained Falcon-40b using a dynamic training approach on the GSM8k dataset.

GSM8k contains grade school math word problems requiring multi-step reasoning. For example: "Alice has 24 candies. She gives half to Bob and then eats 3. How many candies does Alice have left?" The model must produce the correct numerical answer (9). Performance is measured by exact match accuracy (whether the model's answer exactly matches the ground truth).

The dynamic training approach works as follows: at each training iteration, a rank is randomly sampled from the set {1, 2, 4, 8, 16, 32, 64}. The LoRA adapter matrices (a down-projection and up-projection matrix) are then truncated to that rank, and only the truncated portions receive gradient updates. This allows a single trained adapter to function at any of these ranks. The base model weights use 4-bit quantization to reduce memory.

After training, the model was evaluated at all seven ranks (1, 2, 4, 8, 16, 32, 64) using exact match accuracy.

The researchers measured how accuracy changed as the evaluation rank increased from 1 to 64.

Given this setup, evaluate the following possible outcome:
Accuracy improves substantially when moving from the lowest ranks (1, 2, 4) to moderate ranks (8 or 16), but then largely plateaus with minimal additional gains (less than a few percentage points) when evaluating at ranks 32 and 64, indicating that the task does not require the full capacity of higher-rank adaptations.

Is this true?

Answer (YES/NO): NO